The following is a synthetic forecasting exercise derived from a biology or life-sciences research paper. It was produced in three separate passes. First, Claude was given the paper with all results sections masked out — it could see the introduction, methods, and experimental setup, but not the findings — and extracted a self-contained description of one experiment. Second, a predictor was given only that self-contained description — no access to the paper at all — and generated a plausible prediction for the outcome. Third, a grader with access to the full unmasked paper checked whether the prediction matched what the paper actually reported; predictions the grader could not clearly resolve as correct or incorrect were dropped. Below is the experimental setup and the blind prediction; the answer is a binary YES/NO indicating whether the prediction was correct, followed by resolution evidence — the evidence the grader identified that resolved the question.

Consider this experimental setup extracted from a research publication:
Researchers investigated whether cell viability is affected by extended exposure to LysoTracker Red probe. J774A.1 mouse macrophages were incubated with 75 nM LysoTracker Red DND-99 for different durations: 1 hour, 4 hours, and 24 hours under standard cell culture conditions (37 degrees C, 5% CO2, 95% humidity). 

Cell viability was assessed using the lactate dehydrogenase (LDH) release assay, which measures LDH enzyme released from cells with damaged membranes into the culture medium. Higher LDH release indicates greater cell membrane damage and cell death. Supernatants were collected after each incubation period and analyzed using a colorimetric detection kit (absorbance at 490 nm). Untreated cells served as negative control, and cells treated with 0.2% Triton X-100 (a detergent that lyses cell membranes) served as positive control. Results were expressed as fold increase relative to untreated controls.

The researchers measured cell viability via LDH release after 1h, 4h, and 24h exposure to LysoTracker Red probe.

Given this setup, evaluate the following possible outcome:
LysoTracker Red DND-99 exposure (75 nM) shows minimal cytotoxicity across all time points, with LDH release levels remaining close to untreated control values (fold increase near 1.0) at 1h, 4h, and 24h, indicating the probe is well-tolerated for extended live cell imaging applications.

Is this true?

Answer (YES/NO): YES